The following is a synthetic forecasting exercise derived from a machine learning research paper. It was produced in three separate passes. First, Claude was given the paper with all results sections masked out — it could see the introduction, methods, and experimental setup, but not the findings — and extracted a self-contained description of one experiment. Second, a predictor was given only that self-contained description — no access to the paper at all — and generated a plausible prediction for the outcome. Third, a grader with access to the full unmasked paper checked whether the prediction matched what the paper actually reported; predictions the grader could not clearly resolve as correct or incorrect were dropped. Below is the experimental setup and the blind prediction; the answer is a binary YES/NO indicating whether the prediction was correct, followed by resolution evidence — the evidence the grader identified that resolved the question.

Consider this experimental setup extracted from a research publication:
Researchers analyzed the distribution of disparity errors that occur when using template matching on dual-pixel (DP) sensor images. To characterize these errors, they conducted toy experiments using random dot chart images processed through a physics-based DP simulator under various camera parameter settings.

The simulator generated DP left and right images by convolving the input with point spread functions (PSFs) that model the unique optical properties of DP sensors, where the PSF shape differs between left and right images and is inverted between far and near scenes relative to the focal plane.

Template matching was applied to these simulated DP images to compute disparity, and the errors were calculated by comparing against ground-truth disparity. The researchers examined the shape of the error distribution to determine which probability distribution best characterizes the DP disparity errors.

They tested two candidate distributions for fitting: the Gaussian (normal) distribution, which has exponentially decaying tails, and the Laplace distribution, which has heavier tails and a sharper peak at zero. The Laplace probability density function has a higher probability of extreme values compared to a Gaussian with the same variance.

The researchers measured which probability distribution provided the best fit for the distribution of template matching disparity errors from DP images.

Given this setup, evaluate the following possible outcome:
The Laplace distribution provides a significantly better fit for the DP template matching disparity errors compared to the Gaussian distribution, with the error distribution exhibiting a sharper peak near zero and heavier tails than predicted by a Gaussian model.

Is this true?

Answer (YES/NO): NO